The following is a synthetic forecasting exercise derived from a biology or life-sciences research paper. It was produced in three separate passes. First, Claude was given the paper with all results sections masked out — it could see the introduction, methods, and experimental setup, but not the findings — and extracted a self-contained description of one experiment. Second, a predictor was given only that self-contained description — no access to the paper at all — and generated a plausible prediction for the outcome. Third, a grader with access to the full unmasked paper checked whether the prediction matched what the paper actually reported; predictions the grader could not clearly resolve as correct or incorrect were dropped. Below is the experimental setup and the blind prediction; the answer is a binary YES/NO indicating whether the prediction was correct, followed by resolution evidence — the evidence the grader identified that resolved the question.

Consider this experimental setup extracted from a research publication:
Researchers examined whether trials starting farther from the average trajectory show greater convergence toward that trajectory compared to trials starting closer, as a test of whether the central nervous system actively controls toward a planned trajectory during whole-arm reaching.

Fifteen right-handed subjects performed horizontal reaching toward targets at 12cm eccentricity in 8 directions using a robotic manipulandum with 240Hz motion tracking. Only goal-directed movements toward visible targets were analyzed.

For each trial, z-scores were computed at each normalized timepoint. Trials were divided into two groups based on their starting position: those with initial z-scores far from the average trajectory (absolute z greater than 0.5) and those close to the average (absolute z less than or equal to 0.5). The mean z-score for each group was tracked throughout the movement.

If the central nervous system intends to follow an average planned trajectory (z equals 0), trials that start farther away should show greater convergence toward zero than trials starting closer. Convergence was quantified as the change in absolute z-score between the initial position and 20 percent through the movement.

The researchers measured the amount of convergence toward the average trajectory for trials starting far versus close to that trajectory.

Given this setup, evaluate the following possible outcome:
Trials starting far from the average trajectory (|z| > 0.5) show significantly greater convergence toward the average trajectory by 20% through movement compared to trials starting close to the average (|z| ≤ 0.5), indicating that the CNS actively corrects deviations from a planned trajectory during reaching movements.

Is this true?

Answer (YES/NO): YES